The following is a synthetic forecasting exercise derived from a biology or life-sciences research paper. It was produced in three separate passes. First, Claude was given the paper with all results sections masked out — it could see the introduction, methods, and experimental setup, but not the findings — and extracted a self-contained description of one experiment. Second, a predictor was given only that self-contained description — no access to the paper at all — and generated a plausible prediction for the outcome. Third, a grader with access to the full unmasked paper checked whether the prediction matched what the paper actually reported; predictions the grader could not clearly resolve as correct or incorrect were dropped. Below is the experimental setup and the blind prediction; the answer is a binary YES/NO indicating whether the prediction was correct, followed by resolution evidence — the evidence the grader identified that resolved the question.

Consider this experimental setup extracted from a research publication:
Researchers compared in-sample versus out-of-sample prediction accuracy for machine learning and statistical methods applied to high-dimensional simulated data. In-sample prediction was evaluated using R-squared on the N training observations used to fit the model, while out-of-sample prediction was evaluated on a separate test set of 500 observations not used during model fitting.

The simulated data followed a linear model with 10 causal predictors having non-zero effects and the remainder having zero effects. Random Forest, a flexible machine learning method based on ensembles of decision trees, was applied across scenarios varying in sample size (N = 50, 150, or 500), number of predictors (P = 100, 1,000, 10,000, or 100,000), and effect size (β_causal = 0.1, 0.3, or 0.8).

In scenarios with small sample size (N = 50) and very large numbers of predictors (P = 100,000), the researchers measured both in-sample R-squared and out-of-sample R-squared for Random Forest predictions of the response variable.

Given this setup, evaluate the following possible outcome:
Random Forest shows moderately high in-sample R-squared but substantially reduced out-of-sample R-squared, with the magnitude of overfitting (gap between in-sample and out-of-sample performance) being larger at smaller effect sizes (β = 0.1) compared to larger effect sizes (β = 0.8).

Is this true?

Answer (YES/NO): NO